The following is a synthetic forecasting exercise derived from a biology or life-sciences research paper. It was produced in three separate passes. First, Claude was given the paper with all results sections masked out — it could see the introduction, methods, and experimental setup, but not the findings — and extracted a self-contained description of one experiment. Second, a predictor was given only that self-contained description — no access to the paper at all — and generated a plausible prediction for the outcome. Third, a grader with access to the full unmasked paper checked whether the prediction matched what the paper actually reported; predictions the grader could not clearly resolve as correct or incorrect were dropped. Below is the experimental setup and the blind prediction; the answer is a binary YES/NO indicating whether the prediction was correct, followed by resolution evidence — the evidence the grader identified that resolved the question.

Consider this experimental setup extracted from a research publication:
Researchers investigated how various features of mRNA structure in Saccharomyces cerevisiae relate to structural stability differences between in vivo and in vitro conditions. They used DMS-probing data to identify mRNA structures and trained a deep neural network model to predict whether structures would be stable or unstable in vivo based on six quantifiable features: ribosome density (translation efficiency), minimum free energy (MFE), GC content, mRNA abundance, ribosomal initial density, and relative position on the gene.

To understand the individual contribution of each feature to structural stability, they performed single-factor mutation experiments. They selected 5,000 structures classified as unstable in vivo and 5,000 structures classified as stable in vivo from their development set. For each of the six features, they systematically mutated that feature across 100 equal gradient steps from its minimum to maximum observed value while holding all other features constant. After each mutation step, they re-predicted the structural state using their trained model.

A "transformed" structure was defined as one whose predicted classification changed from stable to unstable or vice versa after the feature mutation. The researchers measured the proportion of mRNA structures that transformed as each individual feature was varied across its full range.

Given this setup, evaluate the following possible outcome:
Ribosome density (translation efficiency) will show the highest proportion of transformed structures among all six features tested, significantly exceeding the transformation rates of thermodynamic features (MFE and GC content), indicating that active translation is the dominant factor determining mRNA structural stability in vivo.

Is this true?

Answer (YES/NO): NO